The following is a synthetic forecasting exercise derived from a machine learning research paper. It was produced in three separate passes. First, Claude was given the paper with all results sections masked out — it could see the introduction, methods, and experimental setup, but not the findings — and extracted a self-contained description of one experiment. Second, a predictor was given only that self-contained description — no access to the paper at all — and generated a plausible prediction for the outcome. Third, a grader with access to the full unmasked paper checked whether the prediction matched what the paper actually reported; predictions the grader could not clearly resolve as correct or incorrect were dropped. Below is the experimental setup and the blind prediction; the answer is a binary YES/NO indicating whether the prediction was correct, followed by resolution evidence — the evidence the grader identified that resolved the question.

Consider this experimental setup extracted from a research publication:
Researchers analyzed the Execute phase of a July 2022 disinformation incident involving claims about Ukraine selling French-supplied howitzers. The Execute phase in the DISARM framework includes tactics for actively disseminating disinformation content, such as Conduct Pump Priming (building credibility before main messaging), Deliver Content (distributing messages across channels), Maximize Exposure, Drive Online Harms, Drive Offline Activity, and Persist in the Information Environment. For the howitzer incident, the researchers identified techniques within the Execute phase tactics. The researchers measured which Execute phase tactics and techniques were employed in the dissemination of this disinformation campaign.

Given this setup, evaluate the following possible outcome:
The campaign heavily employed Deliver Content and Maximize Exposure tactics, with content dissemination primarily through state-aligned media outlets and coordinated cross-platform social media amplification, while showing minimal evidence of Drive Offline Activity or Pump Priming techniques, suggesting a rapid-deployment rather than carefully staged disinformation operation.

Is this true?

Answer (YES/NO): NO